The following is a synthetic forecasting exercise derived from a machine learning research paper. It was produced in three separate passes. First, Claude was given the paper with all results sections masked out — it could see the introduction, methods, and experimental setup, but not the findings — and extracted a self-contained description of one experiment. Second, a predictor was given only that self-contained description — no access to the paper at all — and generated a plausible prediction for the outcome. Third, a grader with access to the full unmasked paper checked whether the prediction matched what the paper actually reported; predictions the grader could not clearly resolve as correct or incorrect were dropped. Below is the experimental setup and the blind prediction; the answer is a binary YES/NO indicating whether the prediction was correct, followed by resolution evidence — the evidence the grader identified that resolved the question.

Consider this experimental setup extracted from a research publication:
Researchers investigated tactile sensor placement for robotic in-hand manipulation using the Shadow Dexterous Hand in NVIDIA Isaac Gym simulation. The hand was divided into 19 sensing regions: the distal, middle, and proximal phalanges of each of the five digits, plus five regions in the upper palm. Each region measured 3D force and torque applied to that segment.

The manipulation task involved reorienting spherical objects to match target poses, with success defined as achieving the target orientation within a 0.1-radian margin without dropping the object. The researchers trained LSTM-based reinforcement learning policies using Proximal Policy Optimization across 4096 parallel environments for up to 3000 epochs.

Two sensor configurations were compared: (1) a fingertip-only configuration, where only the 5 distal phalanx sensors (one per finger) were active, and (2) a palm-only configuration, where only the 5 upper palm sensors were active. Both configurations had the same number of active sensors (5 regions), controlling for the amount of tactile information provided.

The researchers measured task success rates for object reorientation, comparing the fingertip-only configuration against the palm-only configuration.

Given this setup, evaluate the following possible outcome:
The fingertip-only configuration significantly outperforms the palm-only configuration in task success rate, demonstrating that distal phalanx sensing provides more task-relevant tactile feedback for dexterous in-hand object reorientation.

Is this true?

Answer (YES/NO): NO